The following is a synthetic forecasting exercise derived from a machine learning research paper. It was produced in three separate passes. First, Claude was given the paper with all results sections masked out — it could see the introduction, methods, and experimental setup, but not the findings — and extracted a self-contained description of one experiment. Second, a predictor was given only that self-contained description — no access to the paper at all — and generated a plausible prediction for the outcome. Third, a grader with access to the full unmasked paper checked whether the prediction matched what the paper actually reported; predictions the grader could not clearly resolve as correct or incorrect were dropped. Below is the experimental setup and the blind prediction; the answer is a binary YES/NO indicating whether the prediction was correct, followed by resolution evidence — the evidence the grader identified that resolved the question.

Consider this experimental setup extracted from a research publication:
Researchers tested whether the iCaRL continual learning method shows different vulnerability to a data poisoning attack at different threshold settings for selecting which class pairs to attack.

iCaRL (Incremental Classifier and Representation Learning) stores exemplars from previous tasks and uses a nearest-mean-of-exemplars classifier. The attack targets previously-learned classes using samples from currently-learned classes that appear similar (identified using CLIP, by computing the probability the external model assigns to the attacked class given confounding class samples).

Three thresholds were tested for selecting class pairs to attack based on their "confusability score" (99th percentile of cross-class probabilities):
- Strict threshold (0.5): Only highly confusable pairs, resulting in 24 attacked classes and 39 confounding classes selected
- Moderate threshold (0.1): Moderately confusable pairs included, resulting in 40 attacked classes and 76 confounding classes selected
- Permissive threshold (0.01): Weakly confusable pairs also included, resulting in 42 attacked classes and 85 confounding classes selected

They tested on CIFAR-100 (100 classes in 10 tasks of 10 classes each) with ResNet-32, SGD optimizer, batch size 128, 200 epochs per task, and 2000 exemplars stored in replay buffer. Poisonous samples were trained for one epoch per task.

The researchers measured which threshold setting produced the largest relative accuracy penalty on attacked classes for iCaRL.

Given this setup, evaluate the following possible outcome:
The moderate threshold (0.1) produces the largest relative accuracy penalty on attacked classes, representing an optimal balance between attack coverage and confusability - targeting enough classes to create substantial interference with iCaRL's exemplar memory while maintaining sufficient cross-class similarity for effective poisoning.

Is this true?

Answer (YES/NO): YES